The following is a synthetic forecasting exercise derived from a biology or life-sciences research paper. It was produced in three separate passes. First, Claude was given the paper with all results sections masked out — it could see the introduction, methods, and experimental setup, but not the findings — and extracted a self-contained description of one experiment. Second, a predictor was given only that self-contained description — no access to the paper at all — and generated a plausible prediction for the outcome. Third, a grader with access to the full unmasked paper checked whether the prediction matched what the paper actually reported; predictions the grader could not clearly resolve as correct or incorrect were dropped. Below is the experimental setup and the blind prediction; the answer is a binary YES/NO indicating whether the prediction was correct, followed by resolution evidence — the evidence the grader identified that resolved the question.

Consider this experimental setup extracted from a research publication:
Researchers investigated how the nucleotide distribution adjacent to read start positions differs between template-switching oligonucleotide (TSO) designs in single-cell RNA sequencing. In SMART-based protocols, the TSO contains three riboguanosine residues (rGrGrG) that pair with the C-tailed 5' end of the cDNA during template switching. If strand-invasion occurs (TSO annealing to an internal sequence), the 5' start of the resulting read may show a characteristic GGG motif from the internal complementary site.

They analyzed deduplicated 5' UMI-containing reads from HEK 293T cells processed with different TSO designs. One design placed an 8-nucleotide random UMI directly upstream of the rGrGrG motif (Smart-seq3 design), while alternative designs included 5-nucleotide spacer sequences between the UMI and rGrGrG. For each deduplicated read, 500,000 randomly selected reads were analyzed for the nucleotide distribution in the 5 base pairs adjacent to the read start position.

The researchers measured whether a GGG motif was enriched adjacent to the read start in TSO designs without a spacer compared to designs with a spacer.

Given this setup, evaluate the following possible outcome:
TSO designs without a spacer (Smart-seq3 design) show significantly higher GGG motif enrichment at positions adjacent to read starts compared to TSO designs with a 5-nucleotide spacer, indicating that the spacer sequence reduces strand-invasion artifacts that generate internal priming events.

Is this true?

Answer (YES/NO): YES